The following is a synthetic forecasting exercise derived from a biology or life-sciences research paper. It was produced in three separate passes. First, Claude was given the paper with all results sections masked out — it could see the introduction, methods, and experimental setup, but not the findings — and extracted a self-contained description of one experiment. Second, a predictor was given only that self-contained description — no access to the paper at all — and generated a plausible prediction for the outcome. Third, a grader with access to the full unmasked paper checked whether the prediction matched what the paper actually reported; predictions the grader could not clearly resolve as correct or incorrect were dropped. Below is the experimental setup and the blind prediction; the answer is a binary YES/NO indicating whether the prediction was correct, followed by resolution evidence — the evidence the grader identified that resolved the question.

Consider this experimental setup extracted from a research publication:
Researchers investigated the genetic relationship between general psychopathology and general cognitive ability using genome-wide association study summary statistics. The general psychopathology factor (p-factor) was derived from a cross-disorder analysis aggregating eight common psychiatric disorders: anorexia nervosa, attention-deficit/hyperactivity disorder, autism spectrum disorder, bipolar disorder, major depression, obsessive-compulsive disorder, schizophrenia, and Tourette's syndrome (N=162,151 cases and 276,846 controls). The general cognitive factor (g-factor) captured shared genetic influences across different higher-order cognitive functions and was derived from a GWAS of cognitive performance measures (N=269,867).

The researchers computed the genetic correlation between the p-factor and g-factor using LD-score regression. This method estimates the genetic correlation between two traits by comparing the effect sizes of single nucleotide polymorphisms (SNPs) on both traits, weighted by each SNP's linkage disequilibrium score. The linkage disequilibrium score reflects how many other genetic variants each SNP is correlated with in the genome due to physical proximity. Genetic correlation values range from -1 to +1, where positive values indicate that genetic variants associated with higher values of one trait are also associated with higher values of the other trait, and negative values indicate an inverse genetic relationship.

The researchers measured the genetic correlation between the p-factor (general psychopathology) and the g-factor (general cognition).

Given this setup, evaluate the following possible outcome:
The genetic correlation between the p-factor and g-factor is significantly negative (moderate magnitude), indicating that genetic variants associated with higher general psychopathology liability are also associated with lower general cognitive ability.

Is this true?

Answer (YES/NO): YES